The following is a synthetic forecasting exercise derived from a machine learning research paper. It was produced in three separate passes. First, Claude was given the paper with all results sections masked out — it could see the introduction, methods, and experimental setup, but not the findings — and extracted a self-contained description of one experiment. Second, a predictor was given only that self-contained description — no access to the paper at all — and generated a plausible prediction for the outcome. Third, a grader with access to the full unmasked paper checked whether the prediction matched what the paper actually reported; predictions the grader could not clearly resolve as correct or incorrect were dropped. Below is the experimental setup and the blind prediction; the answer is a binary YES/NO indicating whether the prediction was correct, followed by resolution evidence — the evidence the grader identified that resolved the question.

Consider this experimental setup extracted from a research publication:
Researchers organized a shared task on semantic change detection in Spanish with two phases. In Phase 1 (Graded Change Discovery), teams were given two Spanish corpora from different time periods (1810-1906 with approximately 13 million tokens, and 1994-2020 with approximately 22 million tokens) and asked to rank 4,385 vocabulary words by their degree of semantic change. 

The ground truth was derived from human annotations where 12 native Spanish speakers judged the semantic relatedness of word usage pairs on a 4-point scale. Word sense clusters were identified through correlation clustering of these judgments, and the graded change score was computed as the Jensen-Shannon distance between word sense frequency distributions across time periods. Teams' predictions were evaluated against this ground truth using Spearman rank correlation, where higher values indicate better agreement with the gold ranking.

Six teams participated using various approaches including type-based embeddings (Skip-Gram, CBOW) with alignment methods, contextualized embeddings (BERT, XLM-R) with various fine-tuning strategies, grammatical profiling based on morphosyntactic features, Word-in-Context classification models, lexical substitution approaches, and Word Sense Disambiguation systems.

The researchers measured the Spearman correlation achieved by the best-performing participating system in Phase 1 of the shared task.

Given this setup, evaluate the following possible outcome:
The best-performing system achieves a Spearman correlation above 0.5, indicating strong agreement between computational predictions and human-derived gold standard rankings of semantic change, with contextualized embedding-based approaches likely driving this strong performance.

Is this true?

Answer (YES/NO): YES